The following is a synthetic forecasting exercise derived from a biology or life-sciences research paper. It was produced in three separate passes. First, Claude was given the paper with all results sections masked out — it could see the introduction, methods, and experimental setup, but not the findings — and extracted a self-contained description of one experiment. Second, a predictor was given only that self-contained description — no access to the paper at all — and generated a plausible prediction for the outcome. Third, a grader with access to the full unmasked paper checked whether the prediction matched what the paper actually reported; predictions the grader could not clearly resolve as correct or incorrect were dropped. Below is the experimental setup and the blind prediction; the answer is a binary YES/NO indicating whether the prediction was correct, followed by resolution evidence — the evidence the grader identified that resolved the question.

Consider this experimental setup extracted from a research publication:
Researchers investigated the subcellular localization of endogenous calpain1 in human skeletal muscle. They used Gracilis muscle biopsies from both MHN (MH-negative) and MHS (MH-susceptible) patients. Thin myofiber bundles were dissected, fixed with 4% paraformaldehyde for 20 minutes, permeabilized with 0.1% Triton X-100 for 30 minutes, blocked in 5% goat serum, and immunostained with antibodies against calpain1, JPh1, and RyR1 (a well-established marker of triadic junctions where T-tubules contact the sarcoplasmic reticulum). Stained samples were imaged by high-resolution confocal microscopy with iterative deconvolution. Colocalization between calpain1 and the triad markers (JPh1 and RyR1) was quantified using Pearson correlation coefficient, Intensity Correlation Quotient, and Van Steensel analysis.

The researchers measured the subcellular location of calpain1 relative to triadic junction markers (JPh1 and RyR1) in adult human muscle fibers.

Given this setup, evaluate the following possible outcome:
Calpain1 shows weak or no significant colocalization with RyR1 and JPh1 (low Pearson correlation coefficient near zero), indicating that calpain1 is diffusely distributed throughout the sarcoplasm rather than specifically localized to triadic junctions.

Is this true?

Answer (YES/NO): NO